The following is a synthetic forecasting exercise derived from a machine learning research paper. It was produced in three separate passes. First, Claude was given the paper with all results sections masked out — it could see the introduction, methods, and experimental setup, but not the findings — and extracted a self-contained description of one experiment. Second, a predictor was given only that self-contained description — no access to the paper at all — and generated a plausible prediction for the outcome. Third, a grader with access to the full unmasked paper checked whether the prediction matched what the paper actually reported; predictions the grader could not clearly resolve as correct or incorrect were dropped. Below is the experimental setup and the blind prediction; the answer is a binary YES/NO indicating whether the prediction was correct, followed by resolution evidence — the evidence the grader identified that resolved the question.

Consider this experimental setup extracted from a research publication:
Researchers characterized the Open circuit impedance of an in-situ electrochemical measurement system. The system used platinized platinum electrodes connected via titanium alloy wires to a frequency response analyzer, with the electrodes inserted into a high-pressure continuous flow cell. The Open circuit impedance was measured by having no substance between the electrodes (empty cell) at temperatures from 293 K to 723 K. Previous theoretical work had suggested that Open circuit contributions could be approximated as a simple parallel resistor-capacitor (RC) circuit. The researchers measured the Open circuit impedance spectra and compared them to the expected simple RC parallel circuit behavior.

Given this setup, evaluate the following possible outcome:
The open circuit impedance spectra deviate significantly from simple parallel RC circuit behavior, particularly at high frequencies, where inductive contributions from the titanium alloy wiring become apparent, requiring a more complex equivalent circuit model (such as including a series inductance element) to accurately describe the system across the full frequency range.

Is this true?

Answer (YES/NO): NO